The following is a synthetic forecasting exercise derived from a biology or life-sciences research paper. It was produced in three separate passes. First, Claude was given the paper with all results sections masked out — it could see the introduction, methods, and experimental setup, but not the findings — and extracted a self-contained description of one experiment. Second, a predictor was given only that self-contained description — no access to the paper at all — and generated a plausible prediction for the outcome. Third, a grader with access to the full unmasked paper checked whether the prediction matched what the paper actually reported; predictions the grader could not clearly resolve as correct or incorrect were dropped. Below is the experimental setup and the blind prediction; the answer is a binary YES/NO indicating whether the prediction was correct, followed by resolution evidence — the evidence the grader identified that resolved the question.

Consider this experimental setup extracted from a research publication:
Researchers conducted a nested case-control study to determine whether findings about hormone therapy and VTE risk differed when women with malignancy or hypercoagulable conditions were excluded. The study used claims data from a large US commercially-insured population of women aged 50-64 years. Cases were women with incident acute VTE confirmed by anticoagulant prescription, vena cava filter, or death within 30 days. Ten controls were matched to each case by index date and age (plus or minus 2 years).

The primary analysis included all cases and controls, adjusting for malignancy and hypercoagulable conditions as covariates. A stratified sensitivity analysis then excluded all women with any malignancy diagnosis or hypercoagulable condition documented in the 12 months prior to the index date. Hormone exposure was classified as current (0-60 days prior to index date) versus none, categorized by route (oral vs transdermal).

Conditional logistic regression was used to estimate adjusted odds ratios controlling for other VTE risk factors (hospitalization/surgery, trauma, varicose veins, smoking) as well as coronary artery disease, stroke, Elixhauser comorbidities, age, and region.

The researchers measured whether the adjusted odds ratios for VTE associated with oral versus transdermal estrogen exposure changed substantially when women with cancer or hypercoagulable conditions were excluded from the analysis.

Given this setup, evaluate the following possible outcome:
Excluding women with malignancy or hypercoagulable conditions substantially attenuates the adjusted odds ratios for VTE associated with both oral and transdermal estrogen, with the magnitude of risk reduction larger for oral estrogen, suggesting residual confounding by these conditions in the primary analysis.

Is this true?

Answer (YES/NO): NO